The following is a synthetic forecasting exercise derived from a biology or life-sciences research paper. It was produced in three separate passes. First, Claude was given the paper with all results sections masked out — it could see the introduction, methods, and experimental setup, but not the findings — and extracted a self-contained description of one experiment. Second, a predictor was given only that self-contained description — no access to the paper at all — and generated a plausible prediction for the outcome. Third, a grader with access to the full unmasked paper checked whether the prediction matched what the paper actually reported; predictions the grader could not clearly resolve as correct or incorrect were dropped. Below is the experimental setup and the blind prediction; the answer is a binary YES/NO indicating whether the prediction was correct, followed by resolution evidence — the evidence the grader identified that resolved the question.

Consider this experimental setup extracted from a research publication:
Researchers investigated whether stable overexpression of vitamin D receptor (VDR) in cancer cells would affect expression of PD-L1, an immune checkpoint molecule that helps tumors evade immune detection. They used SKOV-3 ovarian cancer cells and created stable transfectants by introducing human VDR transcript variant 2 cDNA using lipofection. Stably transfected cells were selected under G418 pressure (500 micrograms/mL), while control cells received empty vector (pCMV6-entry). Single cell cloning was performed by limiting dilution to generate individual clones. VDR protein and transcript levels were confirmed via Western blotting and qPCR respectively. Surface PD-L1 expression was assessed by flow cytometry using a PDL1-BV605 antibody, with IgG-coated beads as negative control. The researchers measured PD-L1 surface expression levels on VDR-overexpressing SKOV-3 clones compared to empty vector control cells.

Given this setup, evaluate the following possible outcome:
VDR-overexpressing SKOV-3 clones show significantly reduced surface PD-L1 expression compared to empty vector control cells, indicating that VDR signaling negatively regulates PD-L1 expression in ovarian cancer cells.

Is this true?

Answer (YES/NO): NO